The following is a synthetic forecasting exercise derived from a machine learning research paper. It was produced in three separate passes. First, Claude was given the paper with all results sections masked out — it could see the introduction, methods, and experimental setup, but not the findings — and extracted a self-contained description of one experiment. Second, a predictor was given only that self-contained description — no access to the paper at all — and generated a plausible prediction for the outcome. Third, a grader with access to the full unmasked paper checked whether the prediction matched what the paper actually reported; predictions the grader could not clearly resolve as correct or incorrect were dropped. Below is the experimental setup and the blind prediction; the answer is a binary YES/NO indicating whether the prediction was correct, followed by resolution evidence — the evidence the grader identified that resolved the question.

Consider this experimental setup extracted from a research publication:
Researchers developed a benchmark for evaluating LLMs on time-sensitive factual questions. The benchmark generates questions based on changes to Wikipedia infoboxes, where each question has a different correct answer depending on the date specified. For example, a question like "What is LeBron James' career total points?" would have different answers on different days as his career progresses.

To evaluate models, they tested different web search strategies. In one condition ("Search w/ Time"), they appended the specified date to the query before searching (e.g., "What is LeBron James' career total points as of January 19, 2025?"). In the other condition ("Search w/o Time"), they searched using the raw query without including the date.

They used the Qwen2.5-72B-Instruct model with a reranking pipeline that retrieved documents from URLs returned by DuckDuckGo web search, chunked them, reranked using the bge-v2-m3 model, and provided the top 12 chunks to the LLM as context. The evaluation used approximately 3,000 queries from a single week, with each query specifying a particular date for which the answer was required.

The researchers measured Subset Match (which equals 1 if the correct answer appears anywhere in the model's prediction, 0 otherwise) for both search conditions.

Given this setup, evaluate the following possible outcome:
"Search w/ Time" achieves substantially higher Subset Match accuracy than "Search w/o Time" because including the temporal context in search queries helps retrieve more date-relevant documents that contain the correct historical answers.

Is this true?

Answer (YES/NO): NO